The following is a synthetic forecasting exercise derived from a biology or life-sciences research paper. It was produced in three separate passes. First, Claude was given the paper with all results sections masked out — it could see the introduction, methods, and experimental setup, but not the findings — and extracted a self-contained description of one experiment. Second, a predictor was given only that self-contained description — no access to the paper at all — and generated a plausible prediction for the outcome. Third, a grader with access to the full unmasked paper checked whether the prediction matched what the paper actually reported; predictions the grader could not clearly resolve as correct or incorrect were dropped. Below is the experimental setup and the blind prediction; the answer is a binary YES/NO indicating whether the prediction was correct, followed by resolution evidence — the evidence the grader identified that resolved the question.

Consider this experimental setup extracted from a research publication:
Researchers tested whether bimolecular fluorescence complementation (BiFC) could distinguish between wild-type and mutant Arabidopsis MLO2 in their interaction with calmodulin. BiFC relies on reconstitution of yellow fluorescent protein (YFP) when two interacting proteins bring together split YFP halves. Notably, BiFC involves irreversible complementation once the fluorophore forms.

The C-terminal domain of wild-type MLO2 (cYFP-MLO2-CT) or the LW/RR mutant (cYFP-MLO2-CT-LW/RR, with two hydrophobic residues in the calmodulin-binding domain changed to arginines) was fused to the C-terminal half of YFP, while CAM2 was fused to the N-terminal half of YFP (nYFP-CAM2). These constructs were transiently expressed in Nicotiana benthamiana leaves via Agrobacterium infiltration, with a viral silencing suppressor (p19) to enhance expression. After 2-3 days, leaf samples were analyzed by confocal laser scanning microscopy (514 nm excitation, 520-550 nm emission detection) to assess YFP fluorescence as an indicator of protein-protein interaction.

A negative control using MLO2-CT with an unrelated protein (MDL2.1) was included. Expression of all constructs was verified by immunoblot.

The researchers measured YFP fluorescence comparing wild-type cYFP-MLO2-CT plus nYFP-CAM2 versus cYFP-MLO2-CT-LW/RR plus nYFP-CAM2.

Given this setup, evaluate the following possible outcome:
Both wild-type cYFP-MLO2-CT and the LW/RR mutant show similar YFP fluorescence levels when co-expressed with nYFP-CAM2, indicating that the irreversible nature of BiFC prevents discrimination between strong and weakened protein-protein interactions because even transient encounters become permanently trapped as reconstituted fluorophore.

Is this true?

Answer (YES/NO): YES